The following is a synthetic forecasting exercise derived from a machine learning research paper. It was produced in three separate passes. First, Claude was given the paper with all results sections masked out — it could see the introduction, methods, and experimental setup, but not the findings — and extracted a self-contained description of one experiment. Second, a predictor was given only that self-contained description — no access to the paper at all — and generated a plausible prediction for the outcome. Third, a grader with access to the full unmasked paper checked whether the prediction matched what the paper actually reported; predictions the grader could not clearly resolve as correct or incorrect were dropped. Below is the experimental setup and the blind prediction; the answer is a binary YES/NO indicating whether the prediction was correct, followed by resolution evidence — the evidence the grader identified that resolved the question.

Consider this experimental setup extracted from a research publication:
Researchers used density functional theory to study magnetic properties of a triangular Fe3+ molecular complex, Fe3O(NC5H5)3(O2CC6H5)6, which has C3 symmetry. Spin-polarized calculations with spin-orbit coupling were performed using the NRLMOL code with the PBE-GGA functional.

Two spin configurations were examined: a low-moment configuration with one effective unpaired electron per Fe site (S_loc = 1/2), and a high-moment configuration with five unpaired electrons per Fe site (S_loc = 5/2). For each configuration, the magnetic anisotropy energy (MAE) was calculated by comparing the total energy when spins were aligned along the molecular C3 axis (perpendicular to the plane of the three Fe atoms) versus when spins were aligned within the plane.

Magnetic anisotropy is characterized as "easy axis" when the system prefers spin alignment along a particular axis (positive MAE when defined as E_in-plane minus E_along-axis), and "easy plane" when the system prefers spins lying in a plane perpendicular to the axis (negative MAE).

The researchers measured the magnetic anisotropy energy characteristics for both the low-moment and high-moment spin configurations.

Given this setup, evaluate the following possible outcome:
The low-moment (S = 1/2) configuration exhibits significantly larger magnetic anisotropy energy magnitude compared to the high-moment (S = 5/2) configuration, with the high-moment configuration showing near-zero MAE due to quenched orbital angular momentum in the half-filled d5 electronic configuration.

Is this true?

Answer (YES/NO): NO